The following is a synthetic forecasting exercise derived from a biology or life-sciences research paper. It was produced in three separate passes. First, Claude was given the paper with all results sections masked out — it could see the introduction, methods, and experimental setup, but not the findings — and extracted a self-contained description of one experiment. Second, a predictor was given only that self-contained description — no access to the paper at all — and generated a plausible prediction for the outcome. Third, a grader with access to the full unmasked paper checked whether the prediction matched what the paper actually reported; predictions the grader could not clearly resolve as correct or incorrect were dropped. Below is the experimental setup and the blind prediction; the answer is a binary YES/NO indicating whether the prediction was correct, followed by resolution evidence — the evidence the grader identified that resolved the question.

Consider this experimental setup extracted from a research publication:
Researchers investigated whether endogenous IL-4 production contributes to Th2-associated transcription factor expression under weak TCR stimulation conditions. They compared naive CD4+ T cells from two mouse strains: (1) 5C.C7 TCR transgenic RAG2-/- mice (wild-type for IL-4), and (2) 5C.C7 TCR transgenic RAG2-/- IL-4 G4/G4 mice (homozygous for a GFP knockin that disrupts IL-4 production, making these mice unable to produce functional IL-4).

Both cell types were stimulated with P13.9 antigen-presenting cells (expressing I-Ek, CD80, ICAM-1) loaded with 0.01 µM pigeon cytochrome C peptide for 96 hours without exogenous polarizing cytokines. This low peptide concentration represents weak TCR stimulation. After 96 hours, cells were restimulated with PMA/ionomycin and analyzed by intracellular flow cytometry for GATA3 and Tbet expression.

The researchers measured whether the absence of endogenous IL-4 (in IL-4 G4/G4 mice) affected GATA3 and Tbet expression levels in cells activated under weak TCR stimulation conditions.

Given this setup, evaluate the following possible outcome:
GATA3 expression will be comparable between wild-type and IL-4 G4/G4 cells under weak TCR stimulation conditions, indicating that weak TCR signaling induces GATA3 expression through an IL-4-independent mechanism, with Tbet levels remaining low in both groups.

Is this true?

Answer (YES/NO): NO